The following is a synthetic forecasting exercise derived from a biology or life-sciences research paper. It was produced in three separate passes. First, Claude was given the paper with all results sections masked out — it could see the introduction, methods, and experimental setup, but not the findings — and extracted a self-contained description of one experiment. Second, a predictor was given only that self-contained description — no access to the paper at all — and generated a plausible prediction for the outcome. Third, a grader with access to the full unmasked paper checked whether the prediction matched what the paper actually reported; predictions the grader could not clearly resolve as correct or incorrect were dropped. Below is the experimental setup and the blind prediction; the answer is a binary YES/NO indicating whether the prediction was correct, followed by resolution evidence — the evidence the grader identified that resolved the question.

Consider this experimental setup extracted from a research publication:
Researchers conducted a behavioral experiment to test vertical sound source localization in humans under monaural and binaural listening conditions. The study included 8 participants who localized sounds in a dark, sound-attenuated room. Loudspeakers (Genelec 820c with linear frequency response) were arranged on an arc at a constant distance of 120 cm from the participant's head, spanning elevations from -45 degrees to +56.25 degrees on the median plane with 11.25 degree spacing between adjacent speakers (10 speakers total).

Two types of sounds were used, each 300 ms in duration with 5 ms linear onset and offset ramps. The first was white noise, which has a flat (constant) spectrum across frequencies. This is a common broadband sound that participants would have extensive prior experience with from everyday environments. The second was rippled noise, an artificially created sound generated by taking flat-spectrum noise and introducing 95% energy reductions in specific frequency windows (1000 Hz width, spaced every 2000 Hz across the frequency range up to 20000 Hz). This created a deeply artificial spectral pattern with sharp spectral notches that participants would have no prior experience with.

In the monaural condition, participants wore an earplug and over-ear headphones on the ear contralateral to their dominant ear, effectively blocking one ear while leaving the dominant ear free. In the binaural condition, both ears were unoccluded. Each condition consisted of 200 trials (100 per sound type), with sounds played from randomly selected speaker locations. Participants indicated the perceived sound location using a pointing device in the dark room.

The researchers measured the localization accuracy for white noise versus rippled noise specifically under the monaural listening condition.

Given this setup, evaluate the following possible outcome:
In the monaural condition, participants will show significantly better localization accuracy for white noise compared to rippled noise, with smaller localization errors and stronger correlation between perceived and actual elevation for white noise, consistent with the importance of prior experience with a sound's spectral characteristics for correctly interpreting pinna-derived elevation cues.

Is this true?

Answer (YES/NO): YES